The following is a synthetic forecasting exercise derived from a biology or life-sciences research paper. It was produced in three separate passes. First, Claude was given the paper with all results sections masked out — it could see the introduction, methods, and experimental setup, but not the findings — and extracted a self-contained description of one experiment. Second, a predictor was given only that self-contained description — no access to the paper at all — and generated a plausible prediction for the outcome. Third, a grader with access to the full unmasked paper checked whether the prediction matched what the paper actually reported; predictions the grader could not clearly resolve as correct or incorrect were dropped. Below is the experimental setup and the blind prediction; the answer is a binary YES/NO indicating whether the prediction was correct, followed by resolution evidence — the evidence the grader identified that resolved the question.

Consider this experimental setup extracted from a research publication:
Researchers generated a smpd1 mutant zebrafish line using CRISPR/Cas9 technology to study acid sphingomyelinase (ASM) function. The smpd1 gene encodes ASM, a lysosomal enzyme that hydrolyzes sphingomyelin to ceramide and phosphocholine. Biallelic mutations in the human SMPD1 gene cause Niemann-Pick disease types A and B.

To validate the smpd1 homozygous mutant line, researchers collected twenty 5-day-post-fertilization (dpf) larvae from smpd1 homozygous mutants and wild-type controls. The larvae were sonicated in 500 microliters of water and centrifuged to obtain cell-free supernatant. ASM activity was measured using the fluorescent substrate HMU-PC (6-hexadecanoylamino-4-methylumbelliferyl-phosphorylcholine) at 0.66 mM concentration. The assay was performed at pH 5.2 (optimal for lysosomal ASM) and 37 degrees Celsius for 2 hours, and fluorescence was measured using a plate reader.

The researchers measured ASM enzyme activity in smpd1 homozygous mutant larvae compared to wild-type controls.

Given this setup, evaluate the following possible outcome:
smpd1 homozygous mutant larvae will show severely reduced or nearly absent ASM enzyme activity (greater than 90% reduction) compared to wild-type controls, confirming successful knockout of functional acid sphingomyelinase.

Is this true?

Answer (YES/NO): YES